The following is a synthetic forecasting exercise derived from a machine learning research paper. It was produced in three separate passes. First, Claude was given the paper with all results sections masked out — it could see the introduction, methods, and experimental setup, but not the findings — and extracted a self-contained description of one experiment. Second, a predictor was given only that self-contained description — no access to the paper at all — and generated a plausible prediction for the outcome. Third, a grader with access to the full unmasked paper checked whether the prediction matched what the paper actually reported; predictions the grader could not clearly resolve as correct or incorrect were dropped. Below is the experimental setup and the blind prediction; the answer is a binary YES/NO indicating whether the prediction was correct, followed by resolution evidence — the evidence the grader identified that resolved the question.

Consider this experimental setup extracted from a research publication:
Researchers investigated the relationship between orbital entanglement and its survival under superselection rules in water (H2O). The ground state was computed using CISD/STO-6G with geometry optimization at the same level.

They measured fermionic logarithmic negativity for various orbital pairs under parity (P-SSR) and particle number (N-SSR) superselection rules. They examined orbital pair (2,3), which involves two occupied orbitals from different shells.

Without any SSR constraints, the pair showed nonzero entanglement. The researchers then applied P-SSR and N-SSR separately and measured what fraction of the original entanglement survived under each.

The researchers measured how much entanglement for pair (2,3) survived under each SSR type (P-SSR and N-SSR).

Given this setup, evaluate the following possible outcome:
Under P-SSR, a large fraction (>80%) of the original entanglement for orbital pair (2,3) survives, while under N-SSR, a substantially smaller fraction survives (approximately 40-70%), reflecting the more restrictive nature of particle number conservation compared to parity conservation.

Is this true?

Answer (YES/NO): NO